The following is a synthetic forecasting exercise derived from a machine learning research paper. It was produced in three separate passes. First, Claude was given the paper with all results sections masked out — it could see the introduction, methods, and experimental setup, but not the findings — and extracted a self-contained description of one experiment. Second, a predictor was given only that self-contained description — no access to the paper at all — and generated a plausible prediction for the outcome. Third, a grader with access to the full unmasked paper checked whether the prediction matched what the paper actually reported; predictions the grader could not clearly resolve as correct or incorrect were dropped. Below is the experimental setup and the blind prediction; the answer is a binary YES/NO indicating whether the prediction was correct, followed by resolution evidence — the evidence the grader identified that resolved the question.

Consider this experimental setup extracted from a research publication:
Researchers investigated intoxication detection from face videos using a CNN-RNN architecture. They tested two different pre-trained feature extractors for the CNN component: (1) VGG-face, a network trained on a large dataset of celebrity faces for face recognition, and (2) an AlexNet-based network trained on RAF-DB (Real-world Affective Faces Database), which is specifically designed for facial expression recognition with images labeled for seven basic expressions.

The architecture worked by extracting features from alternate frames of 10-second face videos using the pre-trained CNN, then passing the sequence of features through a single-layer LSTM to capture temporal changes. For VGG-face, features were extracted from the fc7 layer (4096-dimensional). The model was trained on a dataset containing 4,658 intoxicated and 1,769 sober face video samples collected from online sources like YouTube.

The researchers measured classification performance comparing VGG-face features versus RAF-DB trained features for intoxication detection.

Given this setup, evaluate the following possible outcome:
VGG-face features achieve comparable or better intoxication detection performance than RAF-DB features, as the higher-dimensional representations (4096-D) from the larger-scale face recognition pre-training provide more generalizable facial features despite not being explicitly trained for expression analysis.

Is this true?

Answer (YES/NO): YES